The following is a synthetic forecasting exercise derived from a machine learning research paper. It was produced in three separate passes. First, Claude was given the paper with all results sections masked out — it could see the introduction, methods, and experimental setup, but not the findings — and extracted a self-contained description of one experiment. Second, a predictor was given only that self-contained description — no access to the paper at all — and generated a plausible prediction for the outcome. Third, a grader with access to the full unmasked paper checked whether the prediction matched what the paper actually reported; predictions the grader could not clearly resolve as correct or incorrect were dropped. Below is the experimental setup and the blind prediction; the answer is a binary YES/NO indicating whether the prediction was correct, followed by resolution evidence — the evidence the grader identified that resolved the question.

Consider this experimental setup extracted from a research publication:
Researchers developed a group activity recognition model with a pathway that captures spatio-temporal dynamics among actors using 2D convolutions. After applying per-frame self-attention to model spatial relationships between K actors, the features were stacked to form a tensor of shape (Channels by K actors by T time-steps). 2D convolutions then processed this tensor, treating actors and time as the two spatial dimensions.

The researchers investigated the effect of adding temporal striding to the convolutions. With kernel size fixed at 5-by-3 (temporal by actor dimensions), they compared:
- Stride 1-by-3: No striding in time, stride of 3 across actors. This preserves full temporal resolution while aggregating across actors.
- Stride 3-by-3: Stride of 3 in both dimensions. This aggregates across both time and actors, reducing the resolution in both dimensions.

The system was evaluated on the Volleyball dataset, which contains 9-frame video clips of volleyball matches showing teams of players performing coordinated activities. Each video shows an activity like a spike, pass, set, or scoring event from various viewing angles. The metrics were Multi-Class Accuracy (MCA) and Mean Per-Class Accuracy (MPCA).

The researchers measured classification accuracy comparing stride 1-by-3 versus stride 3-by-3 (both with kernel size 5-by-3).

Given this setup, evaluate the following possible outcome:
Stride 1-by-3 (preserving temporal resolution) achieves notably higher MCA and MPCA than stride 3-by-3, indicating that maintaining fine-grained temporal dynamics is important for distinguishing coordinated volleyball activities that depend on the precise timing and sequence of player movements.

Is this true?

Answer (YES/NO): YES